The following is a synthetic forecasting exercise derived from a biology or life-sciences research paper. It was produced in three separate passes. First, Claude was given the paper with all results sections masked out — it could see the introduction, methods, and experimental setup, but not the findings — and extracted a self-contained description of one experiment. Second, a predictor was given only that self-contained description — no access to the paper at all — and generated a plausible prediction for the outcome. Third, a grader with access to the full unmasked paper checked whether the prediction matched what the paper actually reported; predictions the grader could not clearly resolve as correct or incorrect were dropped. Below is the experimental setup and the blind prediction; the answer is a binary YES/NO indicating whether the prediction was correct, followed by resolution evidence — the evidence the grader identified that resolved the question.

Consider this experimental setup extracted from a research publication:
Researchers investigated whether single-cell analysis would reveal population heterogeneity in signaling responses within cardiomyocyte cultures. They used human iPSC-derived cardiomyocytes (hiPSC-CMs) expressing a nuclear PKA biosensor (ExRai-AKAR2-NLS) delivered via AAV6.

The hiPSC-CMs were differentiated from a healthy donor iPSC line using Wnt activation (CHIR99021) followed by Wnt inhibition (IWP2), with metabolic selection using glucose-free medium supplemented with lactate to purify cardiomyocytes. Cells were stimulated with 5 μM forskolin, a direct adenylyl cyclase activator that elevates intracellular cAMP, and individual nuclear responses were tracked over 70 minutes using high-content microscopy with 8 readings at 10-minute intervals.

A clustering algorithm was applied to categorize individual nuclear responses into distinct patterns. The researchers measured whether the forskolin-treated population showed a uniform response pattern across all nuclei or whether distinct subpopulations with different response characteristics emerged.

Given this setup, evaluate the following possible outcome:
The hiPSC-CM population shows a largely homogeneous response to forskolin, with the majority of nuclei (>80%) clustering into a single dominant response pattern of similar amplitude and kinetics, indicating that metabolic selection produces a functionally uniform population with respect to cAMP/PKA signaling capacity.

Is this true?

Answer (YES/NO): NO